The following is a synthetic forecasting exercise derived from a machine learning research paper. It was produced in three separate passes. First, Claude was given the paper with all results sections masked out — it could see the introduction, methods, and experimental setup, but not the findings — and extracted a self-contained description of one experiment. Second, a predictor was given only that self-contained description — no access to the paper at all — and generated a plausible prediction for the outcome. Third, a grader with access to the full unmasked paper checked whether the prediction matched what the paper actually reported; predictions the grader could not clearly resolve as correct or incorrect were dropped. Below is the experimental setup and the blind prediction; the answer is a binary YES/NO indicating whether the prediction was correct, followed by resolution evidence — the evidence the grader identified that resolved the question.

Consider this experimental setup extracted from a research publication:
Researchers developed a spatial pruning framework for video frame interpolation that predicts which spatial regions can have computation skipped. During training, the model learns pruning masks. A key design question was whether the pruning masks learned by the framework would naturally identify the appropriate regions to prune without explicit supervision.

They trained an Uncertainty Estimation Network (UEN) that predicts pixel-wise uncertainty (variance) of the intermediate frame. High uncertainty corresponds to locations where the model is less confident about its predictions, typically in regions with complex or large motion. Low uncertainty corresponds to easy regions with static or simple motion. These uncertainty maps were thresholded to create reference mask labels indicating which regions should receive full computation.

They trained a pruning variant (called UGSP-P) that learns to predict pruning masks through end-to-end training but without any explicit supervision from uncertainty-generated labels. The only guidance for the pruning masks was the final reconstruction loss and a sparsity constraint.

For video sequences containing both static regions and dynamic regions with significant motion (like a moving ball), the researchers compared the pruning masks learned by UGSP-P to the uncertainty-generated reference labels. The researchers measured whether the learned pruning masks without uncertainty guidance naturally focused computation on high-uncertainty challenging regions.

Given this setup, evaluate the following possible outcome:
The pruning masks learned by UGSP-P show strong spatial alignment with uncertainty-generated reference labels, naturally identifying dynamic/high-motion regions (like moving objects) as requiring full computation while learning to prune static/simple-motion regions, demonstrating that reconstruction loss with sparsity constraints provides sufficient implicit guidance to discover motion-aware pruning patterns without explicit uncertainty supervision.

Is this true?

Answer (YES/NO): NO